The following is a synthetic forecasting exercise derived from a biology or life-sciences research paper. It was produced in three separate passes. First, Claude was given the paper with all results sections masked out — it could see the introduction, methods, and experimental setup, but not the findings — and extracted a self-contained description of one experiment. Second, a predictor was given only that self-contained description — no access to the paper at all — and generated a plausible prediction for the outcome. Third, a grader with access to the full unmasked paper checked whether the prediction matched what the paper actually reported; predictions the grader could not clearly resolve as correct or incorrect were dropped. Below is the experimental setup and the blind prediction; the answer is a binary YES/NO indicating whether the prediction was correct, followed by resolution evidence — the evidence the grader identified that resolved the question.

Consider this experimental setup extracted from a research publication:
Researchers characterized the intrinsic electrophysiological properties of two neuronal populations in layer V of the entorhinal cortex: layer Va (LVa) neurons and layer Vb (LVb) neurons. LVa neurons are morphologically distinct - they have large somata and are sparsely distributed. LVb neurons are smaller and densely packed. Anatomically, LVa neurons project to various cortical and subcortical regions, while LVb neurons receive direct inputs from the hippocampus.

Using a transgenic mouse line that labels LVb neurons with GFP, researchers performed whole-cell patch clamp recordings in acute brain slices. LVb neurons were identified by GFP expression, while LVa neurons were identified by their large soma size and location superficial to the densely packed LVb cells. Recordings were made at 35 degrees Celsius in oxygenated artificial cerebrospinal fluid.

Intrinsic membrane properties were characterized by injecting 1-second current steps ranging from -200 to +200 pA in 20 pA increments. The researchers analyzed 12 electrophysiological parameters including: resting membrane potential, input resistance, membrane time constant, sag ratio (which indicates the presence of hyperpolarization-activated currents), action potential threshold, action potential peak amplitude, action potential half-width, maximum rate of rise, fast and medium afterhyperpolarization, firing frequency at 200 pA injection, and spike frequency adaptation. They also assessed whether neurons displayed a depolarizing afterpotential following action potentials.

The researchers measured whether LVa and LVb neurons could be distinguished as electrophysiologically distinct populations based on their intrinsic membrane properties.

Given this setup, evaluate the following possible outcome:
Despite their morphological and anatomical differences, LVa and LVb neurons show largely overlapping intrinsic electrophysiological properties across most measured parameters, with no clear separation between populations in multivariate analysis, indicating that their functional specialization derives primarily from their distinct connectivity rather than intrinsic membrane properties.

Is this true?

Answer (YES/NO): NO